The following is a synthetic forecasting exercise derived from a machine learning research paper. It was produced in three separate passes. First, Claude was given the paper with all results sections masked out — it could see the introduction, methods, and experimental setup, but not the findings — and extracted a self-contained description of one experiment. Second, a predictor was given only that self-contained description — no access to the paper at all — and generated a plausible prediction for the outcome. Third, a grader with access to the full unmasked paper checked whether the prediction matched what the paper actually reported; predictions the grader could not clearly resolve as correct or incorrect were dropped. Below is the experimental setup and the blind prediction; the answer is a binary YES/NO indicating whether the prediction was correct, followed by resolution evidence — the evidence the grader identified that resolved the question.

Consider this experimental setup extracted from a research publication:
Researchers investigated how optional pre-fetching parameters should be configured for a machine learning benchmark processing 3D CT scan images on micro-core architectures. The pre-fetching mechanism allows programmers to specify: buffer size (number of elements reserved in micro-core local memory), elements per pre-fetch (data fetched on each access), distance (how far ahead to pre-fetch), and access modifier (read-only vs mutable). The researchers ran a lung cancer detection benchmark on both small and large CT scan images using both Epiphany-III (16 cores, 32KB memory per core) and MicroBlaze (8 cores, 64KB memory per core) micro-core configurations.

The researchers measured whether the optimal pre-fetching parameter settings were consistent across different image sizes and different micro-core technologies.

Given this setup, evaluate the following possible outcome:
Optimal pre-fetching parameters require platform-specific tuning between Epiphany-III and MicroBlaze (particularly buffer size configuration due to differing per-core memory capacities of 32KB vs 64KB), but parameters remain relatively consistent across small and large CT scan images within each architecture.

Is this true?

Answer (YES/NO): NO